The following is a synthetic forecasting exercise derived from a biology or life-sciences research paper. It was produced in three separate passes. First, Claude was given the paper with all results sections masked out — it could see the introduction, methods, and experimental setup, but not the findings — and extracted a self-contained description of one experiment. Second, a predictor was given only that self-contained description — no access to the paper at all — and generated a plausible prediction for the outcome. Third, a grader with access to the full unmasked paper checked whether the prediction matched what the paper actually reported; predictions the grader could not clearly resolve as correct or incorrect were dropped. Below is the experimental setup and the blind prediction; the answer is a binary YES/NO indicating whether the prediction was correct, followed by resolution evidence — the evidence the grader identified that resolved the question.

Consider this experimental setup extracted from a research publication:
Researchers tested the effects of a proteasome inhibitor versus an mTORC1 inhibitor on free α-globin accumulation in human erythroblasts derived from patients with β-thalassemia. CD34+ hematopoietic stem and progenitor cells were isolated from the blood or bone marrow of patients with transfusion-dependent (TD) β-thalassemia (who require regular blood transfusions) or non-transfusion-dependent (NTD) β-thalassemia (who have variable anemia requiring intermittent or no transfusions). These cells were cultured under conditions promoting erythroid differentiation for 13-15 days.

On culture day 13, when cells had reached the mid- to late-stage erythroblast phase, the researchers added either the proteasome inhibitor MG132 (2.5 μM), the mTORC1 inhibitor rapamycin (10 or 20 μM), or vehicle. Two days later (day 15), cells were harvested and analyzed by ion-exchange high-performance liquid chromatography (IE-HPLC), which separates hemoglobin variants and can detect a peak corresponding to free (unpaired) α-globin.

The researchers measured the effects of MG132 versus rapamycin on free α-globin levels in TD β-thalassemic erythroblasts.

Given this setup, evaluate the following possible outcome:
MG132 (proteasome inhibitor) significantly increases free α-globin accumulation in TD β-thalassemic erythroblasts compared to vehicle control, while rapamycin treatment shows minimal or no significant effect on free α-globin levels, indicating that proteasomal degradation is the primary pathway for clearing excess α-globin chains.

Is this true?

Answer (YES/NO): NO